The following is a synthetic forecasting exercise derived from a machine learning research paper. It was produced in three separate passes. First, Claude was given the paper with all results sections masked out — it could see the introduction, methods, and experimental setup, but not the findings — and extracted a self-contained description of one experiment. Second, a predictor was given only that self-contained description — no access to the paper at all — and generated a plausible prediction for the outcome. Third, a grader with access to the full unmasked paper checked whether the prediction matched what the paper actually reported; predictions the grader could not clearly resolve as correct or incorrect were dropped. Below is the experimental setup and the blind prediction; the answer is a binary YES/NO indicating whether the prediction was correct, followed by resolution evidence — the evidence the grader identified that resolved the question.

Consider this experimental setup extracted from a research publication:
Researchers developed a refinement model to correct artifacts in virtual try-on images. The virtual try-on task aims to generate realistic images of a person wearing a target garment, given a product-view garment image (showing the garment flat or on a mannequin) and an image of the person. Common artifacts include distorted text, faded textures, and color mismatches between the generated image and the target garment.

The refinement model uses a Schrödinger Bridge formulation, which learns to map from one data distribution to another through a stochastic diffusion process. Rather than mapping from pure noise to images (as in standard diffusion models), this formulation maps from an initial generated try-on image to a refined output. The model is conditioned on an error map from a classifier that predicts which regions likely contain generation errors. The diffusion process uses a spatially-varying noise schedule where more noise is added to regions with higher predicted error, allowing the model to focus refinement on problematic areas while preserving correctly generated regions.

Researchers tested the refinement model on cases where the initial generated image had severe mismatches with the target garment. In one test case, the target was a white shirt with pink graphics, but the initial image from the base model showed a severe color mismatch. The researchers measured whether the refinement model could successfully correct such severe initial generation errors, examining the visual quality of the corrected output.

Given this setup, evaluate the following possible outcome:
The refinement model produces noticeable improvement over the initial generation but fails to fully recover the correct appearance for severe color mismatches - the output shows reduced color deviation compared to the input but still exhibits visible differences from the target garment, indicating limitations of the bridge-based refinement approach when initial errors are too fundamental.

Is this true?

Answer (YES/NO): YES